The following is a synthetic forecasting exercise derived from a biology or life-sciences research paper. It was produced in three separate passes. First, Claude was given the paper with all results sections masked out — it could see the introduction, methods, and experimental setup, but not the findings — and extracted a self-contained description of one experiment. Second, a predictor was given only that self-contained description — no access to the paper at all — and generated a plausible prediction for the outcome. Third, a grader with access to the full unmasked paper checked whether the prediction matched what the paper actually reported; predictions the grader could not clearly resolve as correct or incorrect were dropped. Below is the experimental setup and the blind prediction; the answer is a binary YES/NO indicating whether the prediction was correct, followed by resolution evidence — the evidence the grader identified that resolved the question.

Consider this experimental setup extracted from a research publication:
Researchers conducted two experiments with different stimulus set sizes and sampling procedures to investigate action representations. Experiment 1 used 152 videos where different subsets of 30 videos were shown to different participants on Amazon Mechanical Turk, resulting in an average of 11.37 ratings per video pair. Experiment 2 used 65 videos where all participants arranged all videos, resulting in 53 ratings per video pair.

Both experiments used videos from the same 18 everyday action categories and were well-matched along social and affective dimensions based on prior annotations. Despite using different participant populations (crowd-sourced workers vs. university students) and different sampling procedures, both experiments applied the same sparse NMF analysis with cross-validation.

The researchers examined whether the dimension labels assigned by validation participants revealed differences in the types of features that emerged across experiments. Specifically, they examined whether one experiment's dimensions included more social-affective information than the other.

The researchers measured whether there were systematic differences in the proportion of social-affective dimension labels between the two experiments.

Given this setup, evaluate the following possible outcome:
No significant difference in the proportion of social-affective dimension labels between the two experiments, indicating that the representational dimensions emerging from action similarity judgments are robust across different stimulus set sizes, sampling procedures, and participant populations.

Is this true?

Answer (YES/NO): NO